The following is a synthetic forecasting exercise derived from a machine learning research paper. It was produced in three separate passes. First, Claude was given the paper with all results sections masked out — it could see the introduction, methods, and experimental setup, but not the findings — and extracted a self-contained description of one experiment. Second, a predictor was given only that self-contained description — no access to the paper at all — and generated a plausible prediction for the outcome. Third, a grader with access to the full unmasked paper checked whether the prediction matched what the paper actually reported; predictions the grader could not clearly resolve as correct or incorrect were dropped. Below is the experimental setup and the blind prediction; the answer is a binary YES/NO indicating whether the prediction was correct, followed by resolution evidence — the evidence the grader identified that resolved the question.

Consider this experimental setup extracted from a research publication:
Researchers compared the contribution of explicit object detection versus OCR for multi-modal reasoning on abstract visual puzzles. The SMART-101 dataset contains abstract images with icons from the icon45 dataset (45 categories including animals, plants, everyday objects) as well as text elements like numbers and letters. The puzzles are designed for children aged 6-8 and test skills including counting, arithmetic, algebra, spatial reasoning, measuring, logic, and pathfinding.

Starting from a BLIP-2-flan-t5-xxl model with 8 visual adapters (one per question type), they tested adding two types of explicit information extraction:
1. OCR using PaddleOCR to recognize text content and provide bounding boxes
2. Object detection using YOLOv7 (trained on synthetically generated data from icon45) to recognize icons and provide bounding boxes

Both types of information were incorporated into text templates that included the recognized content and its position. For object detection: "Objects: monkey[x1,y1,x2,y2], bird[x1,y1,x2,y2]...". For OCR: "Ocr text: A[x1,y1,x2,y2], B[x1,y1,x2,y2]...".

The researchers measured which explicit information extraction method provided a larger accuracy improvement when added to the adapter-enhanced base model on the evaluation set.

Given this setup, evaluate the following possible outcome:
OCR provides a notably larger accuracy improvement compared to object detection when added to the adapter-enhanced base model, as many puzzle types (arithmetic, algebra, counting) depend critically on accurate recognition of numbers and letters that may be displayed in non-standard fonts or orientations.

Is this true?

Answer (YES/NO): NO